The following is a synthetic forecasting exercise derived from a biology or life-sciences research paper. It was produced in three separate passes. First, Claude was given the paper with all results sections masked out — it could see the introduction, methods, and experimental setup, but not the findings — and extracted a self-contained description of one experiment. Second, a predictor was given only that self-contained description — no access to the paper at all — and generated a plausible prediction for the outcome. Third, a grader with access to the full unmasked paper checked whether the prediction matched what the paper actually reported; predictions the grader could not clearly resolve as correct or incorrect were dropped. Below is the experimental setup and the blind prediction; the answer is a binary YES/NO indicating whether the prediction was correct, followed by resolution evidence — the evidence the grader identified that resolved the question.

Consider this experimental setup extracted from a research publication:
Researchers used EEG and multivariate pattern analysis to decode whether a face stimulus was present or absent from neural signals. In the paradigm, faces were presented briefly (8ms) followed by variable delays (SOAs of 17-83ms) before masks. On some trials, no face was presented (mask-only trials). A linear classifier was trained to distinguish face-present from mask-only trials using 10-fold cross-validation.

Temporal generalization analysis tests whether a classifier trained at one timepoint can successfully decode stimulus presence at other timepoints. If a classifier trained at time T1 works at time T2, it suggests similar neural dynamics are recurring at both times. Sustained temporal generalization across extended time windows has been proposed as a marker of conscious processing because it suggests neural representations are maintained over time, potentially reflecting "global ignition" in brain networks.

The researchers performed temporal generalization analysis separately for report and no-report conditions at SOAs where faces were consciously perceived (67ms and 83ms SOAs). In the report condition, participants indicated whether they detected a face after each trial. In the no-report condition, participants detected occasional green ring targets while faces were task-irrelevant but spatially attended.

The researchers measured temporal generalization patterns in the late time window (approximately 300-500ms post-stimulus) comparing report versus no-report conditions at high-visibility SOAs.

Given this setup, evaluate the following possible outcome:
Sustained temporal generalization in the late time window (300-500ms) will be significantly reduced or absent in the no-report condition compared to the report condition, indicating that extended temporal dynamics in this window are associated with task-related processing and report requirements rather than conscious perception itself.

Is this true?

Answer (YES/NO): YES